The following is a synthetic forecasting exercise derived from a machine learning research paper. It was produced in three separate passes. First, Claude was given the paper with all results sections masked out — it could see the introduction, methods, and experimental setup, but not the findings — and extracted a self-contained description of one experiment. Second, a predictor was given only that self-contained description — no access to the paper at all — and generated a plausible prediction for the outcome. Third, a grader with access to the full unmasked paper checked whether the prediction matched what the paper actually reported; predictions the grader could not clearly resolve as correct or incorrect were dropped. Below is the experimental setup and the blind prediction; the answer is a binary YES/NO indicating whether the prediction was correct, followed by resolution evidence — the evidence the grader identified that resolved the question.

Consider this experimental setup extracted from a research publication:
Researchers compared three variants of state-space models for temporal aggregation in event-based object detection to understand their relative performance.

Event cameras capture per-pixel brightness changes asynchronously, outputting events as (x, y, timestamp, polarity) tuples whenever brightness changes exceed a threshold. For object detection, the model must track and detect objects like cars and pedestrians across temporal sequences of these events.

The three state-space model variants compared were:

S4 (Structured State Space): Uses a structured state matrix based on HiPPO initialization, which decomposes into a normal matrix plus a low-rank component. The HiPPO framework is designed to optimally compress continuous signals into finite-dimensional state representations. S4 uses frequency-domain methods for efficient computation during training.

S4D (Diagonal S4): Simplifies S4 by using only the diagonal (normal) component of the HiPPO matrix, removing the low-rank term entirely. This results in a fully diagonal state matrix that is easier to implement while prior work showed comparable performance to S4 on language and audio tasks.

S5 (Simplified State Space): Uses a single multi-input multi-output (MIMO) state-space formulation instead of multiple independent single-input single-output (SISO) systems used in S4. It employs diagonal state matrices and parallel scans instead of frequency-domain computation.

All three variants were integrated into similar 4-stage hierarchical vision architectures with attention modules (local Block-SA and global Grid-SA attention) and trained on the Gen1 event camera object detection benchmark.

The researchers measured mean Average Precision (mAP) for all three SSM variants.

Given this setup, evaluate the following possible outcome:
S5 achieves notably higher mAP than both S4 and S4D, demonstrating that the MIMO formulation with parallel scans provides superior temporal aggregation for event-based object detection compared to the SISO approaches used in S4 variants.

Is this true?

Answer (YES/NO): YES